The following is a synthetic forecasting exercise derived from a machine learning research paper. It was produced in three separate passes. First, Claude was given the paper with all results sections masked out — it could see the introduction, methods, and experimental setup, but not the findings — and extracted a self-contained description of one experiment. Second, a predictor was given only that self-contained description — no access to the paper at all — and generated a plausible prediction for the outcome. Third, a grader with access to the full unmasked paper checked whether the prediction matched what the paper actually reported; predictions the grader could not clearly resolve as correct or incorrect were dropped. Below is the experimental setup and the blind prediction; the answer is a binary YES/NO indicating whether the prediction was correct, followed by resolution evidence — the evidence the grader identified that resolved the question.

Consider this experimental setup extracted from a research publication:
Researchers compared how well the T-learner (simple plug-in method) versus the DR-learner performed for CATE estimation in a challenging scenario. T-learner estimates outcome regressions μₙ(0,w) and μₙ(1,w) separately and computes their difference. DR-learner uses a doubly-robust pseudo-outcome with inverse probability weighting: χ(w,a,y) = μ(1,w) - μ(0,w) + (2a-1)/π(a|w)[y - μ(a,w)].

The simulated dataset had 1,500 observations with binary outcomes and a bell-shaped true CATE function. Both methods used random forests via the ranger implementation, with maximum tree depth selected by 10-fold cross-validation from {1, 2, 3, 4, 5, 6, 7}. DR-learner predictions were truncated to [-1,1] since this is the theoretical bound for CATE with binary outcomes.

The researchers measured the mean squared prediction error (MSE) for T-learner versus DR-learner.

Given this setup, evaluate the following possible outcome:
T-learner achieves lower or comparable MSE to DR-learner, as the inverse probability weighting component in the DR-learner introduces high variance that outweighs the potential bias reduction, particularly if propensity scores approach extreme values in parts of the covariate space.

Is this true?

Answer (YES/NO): YES